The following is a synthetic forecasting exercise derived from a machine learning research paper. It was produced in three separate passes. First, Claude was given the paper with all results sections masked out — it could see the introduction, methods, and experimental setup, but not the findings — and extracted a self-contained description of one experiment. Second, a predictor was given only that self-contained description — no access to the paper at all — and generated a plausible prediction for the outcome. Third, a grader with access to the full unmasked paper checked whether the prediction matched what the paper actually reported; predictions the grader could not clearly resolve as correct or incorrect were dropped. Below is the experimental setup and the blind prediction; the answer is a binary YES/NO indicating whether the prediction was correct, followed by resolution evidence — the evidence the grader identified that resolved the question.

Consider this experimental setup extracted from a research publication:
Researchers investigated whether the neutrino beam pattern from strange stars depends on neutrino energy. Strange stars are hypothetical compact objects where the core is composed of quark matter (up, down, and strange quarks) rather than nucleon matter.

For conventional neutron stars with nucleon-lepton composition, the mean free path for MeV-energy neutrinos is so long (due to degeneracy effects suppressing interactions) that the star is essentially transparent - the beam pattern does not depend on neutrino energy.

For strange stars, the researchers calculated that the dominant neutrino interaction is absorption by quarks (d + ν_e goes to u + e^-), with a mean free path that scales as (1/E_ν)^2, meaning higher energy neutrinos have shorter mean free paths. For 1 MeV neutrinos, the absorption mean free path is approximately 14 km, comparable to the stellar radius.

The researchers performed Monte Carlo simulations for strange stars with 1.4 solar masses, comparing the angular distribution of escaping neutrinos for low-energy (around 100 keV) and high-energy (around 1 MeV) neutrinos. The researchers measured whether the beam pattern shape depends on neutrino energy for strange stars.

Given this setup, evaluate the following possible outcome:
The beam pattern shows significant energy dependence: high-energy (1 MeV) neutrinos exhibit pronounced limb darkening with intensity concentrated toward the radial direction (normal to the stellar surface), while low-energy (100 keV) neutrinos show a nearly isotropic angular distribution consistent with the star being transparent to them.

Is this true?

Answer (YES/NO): NO